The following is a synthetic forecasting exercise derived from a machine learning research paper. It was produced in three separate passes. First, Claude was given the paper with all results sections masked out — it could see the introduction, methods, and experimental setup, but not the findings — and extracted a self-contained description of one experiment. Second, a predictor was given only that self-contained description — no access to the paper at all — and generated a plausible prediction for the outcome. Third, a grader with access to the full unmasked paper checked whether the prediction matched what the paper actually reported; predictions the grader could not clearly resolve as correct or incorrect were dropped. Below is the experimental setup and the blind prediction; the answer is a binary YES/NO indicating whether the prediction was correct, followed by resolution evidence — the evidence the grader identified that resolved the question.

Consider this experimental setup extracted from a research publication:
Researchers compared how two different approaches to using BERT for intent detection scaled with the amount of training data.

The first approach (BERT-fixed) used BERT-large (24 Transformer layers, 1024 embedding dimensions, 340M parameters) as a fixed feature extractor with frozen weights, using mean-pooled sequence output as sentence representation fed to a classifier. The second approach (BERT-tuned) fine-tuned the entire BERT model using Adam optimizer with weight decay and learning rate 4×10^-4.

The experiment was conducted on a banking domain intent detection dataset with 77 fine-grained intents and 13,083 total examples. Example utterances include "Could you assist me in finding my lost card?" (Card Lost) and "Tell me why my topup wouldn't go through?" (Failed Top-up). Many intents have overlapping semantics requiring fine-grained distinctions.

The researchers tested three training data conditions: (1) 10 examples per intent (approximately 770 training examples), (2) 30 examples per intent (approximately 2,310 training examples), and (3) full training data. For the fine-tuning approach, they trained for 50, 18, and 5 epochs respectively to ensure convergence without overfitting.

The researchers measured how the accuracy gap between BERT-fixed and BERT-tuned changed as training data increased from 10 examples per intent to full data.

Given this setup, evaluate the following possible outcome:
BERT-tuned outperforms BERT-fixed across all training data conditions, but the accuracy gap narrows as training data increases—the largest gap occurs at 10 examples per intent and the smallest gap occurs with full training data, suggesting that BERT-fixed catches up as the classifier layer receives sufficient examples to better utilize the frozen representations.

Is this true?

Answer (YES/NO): YES